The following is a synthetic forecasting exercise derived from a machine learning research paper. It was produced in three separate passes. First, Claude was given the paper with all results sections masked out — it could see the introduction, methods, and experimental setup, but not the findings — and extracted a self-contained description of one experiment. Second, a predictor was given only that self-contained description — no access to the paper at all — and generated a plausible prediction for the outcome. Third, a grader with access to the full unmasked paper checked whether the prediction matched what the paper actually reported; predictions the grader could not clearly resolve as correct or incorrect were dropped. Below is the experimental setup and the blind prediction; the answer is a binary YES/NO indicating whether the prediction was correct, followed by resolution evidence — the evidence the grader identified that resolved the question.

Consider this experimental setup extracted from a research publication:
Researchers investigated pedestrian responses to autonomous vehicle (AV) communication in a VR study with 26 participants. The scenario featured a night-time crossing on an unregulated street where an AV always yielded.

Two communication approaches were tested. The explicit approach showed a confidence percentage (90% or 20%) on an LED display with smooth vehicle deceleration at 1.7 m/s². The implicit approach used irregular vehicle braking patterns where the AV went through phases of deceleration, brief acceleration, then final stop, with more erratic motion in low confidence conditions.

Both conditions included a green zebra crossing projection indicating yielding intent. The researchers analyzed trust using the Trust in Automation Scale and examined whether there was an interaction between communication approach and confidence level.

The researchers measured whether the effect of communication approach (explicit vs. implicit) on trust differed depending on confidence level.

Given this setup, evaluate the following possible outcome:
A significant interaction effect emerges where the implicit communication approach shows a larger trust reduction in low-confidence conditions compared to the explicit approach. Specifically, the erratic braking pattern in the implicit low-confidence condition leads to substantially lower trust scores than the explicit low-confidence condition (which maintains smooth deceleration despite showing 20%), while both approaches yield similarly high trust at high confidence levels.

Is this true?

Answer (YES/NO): NO